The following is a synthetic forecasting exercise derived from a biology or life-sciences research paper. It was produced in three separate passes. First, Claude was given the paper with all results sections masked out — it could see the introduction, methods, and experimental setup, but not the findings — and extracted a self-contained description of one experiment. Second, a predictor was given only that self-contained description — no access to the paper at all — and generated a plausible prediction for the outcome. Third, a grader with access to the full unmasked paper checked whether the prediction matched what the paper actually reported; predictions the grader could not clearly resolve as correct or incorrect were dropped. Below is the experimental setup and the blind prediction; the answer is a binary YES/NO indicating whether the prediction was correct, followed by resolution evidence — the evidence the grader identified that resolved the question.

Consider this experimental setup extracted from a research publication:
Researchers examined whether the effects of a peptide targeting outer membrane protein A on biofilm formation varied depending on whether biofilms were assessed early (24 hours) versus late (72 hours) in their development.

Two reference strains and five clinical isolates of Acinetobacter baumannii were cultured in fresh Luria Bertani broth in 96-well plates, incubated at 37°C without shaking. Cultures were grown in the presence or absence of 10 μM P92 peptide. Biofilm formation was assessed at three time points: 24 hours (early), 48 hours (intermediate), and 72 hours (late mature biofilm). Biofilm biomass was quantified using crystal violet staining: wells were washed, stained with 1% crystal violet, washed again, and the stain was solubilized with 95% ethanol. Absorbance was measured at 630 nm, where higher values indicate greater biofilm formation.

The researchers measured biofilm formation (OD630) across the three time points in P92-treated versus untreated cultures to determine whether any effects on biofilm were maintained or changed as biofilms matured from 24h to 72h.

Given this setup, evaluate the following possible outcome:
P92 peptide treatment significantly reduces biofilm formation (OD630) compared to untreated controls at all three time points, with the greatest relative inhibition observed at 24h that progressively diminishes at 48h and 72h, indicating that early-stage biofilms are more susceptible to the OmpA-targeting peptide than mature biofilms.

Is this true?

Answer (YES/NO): NO